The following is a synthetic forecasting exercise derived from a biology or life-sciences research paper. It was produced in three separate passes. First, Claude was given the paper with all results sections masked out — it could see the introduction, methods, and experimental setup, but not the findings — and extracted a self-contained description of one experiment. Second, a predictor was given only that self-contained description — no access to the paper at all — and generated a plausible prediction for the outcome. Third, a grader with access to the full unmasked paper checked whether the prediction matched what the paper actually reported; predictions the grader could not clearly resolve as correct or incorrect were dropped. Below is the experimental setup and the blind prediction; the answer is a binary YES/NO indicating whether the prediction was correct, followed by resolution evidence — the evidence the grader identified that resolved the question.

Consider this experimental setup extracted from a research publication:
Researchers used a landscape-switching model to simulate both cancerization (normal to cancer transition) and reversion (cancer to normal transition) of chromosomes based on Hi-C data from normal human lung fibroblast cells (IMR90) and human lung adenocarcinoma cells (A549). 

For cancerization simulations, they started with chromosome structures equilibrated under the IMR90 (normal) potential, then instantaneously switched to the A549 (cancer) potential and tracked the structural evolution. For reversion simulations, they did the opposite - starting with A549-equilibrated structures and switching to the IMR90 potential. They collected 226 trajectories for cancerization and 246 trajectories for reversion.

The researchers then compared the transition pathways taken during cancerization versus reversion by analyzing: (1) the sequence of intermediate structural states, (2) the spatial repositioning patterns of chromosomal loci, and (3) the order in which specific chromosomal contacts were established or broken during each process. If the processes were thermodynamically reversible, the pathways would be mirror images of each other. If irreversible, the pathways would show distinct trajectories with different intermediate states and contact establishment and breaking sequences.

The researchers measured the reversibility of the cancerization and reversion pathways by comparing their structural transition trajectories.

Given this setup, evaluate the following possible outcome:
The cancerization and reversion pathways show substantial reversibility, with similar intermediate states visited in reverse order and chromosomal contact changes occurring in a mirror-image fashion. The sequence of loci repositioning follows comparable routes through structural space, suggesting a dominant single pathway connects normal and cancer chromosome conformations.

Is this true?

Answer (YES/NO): NO